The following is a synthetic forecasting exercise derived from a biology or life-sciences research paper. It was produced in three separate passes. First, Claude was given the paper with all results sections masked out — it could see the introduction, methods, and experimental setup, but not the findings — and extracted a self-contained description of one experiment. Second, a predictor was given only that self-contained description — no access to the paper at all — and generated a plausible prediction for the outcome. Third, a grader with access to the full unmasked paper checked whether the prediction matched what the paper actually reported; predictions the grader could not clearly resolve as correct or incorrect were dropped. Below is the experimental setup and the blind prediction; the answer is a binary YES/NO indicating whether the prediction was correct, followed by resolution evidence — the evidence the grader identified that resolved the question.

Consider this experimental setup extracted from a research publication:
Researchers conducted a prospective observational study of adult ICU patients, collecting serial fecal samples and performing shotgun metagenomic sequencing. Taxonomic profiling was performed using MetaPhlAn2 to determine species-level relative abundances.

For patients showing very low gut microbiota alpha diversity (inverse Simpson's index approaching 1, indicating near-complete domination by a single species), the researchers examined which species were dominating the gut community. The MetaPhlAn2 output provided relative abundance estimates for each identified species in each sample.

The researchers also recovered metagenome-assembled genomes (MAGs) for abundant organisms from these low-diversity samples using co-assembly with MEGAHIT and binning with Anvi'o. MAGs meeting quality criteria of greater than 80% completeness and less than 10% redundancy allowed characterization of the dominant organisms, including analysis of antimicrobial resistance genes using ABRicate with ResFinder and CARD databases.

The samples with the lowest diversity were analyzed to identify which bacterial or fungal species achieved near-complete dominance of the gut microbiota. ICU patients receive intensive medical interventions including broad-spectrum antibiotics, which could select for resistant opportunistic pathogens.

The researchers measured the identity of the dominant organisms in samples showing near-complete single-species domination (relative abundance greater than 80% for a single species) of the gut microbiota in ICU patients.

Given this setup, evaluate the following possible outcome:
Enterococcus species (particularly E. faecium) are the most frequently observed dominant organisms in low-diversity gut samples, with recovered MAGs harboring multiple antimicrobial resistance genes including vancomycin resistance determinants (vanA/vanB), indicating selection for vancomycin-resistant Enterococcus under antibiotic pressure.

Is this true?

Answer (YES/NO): NO